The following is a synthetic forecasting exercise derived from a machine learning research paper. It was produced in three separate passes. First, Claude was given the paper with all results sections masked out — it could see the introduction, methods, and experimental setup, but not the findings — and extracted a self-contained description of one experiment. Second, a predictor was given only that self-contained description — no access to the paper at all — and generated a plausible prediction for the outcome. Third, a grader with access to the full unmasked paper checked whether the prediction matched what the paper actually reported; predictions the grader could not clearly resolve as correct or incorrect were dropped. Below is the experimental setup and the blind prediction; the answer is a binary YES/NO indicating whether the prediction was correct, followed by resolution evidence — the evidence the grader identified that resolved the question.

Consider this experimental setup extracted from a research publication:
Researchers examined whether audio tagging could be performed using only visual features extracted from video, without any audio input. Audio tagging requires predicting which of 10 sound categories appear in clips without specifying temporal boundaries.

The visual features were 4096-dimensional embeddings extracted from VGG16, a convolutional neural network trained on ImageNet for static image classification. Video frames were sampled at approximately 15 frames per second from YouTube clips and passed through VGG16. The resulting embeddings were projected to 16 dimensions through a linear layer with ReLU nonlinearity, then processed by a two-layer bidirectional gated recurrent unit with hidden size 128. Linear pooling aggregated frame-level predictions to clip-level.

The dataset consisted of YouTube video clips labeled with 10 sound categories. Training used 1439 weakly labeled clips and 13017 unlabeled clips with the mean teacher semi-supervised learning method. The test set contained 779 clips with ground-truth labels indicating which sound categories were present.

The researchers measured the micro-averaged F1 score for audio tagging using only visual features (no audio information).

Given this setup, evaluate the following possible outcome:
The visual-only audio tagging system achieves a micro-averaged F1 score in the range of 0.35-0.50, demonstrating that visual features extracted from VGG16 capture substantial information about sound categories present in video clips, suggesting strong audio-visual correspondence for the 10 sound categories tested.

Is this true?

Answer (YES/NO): NO